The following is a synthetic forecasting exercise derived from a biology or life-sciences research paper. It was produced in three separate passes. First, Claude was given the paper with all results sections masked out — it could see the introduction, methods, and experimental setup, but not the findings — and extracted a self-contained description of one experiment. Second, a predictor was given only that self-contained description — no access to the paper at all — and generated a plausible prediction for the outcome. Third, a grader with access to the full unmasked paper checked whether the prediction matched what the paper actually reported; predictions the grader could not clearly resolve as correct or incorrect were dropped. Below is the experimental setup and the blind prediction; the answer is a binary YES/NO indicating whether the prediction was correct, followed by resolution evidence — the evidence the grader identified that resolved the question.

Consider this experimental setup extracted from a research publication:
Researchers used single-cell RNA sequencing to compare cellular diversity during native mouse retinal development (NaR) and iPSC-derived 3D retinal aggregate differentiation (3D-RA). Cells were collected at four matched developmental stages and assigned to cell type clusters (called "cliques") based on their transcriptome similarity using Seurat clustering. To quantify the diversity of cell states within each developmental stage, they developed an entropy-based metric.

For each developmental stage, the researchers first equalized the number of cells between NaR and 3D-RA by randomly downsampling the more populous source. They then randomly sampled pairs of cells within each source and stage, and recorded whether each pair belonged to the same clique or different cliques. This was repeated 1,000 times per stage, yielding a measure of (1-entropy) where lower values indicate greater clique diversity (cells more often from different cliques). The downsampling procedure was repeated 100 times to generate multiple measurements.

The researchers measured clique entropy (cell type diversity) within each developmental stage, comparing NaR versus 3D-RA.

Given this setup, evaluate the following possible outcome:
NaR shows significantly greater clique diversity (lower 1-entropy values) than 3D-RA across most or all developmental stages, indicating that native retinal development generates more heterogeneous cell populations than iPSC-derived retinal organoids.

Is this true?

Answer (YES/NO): NO